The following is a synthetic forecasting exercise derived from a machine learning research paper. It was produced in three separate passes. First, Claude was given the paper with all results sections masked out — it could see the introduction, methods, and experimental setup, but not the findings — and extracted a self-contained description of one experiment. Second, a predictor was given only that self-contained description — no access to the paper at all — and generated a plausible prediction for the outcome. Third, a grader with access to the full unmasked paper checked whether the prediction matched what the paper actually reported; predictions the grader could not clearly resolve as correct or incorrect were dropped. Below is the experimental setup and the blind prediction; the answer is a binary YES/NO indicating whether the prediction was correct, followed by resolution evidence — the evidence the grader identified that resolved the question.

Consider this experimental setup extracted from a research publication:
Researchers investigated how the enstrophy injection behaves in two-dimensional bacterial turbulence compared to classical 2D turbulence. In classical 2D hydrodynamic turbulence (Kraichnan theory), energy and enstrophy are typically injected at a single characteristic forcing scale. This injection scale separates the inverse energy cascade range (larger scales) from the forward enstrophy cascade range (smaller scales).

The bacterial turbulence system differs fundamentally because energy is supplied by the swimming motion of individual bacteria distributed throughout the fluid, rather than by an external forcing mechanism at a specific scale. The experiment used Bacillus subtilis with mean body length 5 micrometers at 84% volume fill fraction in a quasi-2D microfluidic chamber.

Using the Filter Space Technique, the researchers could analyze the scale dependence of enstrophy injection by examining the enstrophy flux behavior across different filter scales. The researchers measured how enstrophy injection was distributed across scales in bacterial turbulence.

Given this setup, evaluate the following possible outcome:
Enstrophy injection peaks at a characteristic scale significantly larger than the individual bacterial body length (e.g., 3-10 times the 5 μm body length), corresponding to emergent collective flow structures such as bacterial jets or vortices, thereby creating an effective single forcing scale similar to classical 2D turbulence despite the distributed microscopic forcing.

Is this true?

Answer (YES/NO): NO